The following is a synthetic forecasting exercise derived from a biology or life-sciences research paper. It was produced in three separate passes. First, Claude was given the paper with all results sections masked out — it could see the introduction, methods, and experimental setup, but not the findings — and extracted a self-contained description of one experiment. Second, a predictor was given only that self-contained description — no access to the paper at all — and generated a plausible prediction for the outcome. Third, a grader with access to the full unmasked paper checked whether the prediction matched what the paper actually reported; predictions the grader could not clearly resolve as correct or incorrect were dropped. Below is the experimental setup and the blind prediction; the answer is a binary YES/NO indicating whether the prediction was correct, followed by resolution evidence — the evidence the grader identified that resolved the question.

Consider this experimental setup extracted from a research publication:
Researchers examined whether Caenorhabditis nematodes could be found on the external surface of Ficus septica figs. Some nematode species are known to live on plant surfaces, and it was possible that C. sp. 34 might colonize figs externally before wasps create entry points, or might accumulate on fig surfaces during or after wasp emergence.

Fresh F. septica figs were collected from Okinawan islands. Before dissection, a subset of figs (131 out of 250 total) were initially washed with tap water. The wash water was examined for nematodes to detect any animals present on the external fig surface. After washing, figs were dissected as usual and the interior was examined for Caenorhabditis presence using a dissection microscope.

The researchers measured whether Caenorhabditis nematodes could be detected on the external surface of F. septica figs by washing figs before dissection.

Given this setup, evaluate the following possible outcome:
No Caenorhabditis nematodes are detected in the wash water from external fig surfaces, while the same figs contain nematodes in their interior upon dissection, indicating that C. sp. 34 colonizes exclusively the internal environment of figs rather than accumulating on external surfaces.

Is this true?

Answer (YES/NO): NO